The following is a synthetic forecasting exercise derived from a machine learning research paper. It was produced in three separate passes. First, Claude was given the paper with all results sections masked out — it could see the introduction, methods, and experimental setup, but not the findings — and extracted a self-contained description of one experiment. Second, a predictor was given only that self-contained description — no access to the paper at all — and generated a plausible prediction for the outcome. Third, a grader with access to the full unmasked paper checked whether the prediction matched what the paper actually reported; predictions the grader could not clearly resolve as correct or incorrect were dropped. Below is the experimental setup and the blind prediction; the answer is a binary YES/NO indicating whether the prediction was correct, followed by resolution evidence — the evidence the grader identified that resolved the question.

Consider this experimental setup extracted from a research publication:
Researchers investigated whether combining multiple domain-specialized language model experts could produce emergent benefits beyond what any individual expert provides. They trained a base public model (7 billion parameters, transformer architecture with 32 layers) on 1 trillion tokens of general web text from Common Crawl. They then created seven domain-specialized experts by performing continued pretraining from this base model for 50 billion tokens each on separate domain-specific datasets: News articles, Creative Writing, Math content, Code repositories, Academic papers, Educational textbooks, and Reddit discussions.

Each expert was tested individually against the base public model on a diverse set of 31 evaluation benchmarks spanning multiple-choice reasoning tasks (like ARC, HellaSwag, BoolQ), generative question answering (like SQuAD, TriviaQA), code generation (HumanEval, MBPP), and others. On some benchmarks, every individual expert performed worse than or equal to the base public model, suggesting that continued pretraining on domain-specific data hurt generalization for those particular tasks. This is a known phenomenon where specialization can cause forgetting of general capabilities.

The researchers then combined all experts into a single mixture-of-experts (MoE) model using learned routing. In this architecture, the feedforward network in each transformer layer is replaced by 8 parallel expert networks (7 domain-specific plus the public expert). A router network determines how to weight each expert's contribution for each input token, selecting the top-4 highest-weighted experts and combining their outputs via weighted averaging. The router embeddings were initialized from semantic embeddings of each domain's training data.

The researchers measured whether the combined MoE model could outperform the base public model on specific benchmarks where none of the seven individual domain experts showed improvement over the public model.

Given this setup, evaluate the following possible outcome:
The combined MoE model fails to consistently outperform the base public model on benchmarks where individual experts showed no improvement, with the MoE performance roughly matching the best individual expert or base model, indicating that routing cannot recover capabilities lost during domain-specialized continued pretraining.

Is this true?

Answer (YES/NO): NO